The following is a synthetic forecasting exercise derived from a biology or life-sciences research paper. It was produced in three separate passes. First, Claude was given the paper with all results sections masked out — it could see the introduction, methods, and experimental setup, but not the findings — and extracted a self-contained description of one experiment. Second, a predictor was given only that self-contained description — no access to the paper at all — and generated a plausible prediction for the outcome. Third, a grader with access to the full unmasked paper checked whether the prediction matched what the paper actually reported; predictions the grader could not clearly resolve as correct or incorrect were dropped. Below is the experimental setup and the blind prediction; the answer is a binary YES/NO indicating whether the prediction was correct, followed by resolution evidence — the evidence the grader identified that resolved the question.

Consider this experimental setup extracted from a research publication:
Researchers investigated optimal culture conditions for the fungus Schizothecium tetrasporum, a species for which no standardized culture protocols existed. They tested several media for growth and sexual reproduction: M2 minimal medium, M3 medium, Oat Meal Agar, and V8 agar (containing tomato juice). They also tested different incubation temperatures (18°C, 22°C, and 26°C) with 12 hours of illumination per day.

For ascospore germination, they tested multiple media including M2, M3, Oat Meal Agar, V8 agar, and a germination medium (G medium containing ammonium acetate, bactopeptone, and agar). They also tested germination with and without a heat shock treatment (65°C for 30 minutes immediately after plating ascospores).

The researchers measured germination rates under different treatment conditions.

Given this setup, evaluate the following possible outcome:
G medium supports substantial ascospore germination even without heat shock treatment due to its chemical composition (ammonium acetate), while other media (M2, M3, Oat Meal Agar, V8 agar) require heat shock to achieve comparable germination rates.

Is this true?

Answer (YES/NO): NO